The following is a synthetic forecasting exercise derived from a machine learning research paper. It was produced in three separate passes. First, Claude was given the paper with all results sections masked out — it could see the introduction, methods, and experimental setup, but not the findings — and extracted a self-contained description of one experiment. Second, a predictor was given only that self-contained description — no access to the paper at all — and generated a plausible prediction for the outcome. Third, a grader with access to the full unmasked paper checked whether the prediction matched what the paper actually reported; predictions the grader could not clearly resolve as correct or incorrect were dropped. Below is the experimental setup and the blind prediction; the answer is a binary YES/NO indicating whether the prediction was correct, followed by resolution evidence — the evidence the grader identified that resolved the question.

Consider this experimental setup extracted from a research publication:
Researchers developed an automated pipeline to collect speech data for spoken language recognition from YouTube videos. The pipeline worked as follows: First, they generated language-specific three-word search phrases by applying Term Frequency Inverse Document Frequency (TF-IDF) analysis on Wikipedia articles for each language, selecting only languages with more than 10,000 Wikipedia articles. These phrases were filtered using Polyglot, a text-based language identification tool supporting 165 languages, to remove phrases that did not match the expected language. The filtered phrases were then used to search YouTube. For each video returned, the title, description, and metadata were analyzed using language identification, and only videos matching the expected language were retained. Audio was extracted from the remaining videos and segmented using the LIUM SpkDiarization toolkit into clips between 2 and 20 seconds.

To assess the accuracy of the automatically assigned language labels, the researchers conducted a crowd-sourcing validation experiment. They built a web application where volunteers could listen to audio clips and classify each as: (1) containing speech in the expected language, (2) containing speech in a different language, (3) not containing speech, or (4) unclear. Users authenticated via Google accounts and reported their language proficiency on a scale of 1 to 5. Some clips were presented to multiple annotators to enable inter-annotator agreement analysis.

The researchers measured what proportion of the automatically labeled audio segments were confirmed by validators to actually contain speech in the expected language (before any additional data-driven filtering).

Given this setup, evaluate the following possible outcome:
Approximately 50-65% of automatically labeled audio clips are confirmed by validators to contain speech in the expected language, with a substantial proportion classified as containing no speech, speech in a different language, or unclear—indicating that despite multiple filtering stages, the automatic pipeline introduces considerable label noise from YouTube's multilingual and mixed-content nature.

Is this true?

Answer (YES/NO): NO